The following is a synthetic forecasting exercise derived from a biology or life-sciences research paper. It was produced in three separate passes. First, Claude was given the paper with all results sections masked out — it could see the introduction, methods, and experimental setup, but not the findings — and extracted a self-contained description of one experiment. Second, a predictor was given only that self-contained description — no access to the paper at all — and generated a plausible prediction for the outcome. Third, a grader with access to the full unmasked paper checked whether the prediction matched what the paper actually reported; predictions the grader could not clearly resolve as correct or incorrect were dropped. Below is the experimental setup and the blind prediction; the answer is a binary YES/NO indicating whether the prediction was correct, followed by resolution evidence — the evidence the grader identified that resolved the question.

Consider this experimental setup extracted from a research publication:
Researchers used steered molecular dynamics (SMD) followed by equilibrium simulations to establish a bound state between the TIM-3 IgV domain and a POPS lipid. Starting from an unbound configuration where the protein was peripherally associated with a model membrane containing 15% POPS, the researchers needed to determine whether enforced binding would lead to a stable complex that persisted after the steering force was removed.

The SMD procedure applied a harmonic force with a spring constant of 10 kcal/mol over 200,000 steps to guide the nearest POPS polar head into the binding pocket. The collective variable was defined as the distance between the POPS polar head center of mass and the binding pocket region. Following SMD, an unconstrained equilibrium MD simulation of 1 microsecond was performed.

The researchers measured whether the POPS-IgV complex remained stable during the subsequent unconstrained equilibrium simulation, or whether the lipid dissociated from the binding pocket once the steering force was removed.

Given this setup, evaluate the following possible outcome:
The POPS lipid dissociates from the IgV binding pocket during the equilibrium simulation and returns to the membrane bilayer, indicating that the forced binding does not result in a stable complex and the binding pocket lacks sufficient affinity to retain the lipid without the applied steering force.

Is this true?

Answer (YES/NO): NO